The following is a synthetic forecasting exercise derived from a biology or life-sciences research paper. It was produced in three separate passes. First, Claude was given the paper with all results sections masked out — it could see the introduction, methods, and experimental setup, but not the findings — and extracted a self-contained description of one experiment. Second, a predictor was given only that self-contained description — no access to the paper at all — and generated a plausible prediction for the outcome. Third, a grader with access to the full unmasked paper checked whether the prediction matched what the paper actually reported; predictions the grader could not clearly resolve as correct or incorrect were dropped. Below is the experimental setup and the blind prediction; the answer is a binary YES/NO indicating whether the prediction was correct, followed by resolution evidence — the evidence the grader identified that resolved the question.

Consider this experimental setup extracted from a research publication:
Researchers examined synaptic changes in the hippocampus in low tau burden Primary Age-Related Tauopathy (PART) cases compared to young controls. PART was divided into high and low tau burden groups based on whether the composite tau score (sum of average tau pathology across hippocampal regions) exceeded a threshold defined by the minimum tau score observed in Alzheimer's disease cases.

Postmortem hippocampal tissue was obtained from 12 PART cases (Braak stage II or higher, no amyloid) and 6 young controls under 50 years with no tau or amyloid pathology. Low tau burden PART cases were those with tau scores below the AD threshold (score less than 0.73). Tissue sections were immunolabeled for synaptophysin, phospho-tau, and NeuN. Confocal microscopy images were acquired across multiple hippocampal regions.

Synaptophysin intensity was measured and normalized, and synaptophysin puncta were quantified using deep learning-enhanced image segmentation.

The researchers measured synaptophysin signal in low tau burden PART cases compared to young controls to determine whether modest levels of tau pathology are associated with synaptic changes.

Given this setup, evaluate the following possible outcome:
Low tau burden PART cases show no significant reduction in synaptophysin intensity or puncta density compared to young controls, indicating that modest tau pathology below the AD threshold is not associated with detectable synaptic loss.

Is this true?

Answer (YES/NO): YES